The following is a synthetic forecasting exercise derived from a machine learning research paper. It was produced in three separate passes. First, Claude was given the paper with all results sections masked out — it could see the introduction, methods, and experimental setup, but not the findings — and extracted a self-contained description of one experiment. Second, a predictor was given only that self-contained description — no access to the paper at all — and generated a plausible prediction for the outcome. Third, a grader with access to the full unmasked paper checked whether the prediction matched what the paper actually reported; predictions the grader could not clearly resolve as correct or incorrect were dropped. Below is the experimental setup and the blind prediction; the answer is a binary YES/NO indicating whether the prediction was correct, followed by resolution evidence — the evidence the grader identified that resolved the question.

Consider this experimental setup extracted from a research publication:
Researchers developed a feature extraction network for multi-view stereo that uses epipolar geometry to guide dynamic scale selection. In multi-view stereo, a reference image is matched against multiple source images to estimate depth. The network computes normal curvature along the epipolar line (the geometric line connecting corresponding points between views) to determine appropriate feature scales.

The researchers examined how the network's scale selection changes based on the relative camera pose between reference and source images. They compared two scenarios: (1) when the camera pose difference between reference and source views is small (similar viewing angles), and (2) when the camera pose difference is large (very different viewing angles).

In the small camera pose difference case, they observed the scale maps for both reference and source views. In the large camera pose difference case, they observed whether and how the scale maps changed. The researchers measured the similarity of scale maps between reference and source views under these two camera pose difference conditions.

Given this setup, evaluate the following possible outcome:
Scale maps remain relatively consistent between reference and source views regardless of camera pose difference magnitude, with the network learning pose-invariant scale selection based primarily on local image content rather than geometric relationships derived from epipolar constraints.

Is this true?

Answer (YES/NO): NO